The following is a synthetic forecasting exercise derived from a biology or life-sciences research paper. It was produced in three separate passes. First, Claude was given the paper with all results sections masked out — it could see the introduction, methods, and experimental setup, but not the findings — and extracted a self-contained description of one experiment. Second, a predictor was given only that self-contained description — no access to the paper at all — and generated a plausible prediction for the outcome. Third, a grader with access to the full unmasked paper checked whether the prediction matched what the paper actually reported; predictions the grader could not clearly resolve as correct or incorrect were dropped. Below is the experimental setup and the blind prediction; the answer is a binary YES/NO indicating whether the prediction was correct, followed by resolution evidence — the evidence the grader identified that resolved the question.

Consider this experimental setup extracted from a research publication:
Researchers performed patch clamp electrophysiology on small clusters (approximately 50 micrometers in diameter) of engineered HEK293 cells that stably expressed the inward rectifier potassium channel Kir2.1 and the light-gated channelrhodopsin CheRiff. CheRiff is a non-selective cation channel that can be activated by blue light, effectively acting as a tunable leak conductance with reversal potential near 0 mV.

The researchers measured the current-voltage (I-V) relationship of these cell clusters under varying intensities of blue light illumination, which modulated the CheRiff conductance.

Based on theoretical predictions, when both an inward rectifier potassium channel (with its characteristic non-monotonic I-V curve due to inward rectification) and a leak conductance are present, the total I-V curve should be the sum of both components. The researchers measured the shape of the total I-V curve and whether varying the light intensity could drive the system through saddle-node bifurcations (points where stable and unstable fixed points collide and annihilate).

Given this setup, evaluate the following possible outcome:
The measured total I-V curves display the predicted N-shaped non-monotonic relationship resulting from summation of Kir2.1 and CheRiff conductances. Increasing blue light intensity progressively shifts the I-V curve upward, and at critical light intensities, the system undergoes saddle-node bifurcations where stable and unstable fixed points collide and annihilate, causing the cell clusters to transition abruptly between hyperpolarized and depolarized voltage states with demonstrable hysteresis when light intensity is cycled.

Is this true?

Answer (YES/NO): YES